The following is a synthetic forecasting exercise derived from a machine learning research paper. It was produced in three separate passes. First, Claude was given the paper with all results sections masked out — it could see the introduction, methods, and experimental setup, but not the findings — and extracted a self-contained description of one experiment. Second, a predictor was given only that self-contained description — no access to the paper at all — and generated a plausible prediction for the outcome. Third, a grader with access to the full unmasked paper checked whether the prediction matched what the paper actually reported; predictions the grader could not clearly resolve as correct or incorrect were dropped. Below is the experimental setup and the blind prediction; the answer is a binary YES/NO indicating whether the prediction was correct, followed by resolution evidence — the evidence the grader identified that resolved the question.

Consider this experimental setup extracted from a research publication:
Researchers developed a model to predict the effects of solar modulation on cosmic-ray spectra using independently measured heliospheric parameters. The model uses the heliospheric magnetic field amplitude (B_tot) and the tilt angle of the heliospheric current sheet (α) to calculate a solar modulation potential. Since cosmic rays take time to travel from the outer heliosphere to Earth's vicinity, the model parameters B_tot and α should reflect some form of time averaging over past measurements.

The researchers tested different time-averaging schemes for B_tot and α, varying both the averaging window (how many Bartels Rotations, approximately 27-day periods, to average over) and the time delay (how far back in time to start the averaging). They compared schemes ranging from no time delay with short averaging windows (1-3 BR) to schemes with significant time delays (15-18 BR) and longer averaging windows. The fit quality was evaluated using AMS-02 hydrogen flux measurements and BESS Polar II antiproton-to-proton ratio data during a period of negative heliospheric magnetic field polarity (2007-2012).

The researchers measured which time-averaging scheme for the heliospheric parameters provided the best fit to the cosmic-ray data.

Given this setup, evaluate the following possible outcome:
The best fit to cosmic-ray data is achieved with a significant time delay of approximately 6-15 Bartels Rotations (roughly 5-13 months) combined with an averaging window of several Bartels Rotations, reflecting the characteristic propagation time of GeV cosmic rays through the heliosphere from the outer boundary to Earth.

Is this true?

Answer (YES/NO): NO